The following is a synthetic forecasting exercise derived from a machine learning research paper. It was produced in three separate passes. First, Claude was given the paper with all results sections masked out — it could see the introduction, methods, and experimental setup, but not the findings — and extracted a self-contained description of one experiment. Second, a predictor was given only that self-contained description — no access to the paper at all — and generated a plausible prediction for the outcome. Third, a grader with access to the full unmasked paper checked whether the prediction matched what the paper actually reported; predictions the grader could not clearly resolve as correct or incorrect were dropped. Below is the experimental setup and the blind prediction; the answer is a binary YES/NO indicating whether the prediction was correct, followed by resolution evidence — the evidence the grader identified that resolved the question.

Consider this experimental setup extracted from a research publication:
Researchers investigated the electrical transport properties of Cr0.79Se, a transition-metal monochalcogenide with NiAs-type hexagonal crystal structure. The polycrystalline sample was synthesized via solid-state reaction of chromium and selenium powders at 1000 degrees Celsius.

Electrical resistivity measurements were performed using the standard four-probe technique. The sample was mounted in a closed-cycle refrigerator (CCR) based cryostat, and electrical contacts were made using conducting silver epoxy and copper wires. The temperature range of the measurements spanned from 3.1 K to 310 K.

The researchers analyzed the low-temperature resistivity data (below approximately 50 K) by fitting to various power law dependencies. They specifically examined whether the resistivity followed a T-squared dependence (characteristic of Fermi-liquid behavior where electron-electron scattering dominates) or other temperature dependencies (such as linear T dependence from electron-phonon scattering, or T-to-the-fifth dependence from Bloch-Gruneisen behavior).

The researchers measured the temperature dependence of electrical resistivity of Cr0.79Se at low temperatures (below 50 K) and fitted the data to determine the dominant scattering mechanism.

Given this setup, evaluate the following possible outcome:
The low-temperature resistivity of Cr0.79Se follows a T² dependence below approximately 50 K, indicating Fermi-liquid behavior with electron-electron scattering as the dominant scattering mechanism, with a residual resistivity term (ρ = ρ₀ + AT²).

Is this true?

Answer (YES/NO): YES